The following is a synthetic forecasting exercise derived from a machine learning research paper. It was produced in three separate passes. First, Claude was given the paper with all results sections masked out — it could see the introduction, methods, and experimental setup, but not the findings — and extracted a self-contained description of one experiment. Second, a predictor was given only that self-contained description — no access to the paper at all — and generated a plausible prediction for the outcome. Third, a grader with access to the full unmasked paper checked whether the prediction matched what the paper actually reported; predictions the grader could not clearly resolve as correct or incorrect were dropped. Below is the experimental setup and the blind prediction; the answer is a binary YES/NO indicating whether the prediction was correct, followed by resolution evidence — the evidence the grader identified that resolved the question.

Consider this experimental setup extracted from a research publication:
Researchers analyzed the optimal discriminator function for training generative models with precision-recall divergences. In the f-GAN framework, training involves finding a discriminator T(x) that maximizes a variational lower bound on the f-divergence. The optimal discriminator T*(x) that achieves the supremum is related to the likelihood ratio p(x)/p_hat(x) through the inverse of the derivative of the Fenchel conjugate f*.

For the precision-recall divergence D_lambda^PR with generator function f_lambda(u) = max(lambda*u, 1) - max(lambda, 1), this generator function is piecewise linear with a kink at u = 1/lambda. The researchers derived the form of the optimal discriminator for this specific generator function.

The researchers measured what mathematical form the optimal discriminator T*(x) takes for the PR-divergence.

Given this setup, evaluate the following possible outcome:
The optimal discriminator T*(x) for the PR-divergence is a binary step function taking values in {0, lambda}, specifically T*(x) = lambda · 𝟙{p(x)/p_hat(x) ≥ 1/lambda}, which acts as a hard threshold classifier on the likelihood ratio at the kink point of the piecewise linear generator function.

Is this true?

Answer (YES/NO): NO